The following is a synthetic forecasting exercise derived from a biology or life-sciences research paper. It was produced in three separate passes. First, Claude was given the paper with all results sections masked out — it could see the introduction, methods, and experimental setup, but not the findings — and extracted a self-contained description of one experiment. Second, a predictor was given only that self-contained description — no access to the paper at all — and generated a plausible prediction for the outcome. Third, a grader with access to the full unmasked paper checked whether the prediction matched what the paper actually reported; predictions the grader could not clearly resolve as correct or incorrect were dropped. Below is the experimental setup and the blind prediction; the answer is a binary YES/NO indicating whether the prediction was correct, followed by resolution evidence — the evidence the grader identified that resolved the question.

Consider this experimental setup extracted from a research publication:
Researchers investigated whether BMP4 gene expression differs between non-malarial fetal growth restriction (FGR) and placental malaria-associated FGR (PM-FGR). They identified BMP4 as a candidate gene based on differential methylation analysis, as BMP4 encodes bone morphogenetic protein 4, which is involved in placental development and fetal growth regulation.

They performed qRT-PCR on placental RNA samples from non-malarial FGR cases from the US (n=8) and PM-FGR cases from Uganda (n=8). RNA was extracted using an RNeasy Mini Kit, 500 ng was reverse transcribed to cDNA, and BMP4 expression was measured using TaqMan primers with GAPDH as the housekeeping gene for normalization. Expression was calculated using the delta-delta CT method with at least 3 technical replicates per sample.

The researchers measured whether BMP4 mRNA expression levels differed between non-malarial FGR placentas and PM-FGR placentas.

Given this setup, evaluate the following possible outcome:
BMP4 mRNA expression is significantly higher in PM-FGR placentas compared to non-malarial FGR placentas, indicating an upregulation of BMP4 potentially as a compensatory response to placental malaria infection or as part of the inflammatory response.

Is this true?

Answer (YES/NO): NO